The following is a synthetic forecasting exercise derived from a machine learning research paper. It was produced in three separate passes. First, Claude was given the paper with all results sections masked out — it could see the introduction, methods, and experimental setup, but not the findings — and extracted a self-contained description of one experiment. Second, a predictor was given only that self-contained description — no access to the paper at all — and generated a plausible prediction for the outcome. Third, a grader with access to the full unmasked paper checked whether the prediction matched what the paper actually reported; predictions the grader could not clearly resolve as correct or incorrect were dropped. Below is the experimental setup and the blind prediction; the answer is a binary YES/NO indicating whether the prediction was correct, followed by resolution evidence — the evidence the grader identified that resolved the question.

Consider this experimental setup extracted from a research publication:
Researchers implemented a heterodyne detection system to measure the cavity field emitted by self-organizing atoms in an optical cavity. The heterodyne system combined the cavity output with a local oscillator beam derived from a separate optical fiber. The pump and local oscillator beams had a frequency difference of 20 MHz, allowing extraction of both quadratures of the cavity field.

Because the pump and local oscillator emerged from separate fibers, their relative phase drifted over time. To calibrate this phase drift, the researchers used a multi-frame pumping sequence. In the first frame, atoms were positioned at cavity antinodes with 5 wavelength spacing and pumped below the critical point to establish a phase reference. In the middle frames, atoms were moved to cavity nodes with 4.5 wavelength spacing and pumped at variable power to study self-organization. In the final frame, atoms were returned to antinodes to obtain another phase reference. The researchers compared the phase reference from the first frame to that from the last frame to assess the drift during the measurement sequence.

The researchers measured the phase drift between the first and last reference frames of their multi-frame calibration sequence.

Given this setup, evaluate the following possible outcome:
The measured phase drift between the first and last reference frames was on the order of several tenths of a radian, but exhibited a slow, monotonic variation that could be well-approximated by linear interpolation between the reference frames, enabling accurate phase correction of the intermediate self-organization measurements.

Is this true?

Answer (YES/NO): NO